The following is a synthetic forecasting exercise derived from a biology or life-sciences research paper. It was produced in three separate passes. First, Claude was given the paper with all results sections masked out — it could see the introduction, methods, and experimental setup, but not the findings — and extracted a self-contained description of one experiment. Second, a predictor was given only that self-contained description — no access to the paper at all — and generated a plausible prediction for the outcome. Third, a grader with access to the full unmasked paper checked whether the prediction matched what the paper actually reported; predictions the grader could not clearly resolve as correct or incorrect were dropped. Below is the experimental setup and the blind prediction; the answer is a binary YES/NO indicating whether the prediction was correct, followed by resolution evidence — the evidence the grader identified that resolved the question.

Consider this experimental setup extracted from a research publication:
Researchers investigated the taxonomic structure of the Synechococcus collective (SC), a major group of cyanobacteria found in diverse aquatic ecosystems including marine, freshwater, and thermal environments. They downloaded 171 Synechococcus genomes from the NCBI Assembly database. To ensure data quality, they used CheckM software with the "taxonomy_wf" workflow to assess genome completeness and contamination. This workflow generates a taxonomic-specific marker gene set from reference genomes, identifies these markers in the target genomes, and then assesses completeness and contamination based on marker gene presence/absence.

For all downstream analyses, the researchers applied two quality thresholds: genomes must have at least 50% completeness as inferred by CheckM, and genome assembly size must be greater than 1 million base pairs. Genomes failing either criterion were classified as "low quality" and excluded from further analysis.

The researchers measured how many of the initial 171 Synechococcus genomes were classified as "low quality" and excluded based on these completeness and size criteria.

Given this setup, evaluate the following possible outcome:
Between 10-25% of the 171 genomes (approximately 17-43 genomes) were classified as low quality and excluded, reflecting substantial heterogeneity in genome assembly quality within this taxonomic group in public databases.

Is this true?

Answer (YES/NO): YES